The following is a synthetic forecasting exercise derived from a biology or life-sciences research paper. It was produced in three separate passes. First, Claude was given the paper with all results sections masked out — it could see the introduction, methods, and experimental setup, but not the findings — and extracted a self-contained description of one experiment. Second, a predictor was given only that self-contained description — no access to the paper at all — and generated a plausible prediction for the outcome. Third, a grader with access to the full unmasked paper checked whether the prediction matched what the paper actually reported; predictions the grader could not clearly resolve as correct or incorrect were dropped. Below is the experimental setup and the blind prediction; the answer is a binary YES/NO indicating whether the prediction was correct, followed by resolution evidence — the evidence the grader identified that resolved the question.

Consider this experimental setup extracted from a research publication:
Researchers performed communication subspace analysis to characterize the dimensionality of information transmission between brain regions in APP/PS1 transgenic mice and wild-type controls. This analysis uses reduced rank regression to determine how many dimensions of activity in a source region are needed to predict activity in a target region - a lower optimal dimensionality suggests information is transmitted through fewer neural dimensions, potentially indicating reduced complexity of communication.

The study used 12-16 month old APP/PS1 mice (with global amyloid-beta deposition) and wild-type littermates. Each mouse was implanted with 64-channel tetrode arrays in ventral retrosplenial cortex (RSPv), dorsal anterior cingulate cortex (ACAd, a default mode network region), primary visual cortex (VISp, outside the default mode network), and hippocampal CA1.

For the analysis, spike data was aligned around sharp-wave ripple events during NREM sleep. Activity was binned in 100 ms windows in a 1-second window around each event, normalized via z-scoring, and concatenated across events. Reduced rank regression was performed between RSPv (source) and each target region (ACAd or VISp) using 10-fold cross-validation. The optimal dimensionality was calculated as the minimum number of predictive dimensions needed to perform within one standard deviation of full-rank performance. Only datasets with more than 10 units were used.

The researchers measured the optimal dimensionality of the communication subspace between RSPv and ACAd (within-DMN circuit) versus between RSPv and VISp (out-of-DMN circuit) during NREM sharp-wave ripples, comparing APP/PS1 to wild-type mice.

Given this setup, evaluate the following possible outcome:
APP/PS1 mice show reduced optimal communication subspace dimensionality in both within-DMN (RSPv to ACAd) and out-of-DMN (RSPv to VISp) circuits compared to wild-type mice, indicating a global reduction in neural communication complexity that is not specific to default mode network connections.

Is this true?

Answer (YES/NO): NO